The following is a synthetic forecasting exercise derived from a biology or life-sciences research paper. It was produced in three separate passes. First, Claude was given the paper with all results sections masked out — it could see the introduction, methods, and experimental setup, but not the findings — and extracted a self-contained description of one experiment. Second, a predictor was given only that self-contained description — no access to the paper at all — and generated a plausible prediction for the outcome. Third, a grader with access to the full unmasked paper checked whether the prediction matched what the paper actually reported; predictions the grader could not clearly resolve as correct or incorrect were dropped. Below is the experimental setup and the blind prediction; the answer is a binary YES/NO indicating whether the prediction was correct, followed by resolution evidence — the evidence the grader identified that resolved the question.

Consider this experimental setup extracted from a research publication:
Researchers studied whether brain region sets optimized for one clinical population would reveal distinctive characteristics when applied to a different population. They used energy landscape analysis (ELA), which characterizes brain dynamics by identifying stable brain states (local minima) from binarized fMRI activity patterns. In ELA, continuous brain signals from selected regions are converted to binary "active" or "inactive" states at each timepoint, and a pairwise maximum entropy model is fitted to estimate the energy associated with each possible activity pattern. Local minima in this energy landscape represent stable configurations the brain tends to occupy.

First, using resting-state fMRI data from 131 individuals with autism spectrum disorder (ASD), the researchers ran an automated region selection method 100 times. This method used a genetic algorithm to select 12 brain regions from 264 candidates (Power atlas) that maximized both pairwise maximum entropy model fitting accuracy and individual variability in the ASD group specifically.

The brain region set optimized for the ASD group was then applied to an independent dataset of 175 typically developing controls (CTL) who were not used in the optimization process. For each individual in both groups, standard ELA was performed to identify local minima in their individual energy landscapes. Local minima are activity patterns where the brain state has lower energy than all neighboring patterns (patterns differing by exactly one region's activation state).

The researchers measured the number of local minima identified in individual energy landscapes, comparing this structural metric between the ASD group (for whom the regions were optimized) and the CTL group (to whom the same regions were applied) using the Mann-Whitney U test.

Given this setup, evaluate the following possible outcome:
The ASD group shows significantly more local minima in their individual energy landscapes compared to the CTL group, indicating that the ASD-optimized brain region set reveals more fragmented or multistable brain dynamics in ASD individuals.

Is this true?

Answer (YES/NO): NO